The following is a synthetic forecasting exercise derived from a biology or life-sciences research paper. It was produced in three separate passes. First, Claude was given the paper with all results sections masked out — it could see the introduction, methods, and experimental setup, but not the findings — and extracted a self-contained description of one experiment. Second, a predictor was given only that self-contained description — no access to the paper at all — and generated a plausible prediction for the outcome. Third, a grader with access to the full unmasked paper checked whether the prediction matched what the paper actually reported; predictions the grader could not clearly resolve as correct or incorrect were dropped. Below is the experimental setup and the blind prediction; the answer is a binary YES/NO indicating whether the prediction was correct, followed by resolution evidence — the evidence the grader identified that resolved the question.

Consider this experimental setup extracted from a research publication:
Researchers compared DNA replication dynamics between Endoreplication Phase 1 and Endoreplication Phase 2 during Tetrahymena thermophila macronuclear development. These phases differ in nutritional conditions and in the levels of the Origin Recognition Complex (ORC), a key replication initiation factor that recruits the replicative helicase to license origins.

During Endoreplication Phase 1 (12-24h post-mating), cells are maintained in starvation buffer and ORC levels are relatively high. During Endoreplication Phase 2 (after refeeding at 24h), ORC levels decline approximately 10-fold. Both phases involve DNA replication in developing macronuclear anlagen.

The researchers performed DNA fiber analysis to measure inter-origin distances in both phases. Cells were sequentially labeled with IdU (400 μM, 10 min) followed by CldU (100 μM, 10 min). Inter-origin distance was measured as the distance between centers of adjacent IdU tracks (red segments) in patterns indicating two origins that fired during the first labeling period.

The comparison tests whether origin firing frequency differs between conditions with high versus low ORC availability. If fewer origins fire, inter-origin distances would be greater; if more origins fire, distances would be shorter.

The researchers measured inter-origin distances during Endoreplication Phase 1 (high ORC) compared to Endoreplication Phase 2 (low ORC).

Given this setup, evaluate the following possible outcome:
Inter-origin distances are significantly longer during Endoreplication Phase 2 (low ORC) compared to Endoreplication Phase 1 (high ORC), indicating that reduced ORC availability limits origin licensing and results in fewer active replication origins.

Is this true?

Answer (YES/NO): NO